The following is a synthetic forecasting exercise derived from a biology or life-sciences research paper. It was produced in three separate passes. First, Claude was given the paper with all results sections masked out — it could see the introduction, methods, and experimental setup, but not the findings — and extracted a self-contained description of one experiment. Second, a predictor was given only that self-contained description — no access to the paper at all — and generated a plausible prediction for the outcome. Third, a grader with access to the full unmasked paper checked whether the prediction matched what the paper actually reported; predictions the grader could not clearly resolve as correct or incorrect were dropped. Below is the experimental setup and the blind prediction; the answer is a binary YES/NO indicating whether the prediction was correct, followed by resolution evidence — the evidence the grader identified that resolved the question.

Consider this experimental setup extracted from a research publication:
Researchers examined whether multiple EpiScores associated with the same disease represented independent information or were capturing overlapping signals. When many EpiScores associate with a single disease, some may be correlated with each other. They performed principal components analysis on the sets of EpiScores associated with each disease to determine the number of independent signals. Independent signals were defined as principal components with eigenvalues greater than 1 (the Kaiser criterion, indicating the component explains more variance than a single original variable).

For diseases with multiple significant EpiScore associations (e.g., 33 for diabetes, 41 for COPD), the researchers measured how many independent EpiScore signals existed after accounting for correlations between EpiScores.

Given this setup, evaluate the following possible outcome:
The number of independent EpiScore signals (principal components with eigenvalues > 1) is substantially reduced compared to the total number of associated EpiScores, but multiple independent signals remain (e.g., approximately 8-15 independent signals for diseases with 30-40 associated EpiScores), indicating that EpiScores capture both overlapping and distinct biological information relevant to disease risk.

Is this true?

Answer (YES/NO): NO